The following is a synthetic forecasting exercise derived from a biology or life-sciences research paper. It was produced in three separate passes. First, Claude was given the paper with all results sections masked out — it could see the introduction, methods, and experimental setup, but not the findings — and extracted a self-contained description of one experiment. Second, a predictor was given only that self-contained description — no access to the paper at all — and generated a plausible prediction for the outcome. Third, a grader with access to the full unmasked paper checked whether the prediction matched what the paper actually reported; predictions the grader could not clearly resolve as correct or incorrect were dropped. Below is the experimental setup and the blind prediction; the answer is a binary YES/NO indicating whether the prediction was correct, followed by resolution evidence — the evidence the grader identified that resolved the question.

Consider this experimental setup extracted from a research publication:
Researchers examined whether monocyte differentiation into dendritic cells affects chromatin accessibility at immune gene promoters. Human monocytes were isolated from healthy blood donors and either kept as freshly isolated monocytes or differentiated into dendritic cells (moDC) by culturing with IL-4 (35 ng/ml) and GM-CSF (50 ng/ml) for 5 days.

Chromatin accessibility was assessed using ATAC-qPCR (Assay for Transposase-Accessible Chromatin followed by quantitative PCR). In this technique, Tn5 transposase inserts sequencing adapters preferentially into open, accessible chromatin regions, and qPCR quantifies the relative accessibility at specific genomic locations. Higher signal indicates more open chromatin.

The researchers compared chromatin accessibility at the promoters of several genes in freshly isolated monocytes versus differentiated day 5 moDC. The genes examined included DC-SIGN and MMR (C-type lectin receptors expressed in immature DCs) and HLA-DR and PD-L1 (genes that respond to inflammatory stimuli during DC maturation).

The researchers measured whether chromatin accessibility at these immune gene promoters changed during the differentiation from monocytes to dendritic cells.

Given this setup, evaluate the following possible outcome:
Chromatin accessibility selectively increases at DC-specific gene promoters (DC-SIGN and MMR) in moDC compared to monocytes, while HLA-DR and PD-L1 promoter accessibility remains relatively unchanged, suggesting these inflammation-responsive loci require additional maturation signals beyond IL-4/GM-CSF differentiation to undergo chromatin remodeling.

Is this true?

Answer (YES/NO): NO